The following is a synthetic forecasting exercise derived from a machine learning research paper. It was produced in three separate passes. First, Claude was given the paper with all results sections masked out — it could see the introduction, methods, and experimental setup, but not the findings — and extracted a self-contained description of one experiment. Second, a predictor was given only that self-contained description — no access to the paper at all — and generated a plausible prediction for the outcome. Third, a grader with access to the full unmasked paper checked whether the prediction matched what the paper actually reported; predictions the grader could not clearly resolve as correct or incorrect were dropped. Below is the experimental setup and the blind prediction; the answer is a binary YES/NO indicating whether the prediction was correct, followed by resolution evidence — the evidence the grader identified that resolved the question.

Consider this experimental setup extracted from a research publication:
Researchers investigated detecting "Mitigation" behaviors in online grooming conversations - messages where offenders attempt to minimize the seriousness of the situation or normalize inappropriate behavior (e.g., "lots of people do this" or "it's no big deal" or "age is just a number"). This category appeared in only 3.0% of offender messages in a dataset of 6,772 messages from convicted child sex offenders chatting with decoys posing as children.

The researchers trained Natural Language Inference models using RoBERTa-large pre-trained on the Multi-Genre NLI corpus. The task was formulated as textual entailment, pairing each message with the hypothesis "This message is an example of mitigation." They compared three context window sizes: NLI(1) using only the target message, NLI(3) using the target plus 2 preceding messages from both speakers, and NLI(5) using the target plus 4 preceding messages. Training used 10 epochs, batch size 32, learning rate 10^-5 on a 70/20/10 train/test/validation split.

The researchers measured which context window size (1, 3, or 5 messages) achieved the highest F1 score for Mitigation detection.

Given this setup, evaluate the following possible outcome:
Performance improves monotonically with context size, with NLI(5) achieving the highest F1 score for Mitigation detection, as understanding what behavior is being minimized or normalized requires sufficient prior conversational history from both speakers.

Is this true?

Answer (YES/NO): NO